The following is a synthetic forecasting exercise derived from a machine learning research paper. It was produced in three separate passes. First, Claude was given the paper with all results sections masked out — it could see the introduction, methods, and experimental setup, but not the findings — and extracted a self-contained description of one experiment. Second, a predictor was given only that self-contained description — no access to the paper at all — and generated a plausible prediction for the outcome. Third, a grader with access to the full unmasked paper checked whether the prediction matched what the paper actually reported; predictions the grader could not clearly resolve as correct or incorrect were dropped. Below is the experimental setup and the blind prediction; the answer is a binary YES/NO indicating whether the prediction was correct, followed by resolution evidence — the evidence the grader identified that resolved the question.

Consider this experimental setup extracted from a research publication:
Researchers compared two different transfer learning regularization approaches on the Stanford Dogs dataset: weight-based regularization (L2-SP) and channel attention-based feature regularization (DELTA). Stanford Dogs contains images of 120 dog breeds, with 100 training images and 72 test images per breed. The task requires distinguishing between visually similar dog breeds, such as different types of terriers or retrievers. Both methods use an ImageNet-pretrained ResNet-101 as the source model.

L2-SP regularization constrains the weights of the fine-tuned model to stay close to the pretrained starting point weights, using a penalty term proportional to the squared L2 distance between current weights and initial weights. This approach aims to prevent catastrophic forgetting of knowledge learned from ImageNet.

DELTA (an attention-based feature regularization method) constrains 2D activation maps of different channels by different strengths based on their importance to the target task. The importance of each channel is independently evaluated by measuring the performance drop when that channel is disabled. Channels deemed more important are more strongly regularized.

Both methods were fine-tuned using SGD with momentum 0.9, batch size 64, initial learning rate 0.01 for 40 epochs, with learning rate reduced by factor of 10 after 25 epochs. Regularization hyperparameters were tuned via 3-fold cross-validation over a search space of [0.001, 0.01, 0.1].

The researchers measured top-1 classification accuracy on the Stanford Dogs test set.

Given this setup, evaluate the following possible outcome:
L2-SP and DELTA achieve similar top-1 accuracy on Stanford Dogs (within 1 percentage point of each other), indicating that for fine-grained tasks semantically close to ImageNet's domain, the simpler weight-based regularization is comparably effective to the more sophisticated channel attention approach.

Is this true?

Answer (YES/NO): YES